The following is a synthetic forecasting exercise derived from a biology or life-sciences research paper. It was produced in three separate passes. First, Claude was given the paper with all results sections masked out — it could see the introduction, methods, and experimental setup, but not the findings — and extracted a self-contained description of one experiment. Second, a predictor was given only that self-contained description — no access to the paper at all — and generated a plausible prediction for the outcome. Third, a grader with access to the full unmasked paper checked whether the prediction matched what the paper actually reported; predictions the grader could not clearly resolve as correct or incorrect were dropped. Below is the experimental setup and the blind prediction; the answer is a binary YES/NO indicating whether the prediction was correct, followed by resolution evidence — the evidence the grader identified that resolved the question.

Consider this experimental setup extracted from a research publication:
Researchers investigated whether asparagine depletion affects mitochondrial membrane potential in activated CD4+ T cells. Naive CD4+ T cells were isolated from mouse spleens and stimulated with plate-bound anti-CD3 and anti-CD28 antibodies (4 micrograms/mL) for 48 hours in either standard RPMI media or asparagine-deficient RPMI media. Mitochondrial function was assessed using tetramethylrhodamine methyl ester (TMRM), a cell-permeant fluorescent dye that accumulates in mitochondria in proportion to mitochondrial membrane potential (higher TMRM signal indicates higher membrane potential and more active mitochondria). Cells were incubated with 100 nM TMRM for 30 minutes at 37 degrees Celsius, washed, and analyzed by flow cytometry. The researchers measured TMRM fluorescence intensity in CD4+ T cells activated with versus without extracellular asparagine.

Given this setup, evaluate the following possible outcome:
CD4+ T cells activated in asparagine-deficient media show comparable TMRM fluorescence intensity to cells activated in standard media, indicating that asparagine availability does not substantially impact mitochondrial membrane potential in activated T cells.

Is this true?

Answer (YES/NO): NO